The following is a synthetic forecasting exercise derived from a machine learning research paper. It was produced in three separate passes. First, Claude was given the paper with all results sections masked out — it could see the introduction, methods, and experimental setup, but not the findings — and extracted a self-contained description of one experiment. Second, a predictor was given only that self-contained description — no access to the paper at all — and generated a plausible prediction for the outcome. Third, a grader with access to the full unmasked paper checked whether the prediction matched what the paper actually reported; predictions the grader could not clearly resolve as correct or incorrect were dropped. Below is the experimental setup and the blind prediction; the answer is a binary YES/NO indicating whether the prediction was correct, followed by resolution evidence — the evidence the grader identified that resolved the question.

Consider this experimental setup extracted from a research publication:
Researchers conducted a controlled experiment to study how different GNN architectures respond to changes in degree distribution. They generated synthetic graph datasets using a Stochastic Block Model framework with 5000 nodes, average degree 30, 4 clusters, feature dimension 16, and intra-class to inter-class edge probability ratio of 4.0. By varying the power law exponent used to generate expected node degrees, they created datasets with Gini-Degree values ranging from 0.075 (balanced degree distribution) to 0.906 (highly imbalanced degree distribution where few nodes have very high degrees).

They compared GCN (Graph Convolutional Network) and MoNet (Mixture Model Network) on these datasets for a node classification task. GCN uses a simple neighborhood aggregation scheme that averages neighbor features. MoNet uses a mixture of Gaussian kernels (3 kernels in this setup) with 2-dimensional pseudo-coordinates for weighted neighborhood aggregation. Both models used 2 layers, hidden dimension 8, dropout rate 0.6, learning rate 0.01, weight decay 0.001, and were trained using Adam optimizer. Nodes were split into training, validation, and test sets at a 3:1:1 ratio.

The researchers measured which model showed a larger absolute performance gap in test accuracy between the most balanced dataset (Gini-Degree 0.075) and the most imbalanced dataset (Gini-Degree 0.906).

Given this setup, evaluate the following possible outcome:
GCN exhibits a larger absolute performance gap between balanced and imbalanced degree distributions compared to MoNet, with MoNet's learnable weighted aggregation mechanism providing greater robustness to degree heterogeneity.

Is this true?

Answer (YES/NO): NO